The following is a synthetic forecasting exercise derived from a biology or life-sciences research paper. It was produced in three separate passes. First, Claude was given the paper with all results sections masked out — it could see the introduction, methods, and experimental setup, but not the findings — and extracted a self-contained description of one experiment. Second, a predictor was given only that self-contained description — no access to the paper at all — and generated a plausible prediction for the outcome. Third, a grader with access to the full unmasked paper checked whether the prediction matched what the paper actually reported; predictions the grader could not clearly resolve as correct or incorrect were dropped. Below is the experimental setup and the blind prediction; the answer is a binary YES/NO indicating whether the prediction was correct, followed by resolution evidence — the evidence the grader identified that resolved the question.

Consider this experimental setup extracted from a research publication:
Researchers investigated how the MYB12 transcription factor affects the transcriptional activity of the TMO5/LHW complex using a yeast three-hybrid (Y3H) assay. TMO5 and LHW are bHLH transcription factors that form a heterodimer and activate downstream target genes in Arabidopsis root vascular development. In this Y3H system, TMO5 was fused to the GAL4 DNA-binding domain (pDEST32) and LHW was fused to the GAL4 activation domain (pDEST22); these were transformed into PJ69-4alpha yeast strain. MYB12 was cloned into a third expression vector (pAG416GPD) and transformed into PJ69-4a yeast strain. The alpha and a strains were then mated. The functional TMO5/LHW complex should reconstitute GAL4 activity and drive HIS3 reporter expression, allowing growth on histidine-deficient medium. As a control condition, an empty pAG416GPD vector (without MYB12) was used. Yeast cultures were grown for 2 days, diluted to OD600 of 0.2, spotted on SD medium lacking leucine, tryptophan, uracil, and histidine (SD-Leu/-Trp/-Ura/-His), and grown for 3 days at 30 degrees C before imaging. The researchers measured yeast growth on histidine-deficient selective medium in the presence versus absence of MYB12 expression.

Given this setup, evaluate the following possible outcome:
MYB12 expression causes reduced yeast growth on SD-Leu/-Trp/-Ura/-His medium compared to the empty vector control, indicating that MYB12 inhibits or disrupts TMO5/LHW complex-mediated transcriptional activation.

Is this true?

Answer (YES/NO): NO